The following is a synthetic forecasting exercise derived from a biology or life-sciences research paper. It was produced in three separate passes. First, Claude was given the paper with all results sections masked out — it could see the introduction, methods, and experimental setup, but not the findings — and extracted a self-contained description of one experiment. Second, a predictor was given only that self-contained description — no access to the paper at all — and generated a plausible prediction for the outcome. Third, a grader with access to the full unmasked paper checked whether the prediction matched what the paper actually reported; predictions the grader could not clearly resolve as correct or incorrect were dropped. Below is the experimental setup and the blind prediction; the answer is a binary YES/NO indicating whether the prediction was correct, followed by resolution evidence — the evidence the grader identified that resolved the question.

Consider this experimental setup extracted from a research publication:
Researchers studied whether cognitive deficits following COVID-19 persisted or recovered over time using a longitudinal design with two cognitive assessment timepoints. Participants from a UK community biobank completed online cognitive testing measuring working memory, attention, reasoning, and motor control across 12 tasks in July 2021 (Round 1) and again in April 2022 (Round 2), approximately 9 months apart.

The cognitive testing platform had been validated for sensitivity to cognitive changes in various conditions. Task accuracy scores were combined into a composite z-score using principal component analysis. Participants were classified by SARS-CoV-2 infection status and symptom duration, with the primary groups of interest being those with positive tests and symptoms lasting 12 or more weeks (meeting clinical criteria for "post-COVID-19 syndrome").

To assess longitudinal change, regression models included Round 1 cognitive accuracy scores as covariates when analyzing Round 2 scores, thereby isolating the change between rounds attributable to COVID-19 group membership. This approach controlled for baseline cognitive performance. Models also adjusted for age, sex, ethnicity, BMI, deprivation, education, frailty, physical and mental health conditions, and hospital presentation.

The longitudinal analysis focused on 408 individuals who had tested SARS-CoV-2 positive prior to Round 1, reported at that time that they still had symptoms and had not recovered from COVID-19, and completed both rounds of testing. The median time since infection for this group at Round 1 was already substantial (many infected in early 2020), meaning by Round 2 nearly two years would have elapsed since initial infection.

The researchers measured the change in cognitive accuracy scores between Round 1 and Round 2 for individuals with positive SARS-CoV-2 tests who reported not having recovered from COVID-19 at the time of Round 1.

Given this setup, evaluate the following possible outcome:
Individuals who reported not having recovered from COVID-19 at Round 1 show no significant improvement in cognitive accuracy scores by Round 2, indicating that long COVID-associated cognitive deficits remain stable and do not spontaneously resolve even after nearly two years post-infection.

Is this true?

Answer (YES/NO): YES